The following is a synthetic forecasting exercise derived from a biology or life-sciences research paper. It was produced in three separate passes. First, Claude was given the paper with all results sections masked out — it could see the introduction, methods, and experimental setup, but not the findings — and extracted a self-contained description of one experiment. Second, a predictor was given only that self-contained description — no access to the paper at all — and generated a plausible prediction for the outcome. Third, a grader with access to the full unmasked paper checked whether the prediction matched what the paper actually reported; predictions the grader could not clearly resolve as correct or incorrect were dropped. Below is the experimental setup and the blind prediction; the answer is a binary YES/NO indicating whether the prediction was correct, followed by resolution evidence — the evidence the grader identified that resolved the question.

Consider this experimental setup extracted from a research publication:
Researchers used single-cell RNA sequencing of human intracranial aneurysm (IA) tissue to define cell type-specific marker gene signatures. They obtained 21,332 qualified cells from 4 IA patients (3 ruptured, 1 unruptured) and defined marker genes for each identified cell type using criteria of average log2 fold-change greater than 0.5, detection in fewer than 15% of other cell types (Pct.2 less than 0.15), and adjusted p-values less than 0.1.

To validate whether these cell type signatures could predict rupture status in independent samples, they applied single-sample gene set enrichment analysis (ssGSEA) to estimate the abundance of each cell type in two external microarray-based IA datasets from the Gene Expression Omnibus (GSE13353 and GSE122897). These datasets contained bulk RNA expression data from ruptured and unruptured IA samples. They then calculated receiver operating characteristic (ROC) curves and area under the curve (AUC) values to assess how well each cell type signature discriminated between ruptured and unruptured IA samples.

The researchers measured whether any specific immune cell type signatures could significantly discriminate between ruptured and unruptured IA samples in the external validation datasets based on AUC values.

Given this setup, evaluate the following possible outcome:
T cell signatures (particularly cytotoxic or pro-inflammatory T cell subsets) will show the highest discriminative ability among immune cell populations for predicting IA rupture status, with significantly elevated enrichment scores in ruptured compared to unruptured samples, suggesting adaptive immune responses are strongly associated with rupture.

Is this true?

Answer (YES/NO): NO